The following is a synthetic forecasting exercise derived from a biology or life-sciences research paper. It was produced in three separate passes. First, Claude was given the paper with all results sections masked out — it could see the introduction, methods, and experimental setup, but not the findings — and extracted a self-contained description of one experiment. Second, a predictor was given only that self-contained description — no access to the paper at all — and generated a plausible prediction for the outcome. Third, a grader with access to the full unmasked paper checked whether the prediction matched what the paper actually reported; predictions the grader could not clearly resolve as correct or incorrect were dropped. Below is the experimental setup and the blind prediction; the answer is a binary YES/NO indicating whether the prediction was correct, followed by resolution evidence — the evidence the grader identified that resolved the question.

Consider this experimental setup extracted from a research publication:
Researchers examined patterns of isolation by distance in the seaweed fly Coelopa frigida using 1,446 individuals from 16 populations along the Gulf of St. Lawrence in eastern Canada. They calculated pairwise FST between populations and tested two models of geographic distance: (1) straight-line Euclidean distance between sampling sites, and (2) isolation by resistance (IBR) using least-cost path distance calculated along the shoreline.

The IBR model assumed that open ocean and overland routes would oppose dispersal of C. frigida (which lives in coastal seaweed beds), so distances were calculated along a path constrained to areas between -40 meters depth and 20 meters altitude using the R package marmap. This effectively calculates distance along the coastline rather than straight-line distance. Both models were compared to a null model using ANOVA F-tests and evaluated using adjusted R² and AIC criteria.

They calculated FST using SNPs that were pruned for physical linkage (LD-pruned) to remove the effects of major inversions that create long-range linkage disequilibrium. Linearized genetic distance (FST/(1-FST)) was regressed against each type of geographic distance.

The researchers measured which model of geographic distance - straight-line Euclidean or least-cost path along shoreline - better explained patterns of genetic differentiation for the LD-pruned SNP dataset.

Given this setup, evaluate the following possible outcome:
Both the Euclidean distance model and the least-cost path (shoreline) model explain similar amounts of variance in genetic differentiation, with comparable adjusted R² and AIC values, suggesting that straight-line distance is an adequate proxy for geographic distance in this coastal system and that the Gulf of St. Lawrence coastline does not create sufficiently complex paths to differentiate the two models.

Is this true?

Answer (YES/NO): NO